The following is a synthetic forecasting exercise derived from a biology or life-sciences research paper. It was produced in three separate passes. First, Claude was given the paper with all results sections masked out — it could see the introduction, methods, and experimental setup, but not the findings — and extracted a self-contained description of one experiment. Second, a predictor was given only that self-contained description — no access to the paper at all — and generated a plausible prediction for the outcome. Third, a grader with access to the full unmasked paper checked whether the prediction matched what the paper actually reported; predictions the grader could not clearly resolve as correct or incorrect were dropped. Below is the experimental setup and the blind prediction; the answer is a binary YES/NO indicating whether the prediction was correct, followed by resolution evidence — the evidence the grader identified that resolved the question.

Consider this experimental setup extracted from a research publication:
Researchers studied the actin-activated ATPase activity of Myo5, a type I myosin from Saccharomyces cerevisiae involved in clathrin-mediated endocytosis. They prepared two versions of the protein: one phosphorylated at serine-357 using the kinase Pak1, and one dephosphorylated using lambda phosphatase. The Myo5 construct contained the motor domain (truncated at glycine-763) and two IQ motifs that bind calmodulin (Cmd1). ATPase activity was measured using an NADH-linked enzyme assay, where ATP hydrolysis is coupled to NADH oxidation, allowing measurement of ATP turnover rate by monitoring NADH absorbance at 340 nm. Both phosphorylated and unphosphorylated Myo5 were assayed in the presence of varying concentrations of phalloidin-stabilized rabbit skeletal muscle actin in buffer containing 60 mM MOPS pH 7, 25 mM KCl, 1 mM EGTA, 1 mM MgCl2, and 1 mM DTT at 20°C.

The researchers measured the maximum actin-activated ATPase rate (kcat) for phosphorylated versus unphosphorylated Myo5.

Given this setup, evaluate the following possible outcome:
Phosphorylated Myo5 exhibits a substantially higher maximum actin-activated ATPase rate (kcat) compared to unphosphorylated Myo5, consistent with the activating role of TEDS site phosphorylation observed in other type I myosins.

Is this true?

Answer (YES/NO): YES